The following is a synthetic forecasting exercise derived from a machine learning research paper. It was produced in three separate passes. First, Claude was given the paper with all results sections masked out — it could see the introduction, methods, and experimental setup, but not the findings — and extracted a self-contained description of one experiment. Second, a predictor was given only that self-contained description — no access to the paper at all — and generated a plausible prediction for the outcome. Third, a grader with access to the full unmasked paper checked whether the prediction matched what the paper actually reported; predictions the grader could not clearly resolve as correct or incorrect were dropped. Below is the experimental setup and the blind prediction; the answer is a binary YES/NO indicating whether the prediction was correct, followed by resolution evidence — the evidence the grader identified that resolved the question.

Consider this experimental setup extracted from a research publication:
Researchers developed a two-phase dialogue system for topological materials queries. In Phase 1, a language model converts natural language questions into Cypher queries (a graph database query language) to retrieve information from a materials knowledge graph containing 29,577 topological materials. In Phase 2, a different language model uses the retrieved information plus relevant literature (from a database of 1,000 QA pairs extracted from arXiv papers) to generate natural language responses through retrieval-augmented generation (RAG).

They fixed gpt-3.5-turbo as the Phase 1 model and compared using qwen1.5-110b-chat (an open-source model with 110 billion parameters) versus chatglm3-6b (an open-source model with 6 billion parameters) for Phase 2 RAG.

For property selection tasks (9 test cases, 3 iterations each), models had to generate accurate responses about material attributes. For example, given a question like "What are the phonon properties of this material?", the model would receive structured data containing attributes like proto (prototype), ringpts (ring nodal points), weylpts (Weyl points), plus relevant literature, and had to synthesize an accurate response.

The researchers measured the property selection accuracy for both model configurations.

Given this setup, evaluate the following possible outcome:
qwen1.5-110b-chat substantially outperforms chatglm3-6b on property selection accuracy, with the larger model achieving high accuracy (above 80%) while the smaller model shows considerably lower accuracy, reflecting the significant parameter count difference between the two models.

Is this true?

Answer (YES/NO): NO